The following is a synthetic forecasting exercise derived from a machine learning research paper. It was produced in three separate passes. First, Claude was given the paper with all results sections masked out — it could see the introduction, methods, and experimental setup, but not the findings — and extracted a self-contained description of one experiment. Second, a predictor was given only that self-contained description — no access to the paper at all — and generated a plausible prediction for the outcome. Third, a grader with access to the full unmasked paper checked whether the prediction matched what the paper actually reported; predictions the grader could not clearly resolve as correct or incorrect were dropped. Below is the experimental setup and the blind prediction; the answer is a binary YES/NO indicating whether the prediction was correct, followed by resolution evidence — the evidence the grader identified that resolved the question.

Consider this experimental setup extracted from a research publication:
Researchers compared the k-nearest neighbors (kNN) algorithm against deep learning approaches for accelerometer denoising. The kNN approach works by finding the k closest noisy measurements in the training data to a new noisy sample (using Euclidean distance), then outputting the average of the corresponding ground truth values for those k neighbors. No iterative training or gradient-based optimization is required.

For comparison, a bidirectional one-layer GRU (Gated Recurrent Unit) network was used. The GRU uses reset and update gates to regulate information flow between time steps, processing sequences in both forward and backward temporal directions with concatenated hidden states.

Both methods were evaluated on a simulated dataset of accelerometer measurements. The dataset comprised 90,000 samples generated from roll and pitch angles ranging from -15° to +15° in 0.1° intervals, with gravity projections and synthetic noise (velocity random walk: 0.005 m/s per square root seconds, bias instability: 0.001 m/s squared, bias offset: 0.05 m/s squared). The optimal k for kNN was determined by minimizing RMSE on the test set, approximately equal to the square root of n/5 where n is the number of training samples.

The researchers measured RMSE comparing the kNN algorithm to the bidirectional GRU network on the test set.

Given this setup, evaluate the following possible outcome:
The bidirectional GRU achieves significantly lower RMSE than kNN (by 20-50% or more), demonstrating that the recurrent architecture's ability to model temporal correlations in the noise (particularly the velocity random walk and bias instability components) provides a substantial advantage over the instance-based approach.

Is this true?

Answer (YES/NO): NO